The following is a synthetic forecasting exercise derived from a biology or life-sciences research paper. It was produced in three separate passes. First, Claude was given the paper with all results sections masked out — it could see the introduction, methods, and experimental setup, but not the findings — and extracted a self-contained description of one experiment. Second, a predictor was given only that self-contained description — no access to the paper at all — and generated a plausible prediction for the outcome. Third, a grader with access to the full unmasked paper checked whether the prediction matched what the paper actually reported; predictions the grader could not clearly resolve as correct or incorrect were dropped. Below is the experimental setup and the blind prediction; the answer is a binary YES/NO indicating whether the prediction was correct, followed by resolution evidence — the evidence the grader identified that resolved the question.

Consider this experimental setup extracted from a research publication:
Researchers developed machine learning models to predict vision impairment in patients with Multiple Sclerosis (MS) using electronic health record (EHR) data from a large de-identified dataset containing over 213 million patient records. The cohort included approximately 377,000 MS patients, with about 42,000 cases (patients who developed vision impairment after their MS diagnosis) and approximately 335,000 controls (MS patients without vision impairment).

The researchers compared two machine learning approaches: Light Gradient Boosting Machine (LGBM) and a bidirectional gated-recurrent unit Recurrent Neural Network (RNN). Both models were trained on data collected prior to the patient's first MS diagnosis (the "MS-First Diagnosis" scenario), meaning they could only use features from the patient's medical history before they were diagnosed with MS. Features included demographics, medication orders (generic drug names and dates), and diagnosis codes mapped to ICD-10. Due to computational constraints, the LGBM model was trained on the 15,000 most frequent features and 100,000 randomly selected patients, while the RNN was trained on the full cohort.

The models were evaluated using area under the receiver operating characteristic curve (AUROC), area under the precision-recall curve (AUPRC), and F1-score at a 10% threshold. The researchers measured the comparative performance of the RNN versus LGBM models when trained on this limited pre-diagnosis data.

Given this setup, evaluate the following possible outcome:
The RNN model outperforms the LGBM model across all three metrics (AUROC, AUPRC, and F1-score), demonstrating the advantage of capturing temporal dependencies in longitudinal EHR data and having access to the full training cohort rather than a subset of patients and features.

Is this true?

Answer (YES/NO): NO